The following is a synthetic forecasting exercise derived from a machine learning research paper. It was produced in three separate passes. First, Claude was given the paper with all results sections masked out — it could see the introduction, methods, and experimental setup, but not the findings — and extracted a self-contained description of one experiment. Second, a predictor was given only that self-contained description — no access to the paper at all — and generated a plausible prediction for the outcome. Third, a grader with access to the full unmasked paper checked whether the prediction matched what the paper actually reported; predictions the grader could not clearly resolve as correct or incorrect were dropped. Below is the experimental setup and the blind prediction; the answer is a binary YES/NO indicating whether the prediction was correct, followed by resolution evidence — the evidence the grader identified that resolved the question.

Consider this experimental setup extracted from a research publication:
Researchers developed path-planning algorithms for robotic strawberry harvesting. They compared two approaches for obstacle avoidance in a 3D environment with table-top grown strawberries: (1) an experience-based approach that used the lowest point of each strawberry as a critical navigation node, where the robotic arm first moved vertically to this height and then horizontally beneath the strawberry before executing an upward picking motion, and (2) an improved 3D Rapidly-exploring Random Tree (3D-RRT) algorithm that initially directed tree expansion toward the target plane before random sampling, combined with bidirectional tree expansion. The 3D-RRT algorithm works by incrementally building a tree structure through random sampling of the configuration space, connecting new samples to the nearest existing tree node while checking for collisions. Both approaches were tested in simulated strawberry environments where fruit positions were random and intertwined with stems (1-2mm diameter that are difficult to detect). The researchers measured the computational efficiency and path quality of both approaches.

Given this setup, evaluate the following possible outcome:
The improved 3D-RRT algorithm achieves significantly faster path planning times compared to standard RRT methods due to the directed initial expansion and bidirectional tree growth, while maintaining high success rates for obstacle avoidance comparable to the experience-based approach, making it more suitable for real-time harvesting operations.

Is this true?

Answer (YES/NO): NO